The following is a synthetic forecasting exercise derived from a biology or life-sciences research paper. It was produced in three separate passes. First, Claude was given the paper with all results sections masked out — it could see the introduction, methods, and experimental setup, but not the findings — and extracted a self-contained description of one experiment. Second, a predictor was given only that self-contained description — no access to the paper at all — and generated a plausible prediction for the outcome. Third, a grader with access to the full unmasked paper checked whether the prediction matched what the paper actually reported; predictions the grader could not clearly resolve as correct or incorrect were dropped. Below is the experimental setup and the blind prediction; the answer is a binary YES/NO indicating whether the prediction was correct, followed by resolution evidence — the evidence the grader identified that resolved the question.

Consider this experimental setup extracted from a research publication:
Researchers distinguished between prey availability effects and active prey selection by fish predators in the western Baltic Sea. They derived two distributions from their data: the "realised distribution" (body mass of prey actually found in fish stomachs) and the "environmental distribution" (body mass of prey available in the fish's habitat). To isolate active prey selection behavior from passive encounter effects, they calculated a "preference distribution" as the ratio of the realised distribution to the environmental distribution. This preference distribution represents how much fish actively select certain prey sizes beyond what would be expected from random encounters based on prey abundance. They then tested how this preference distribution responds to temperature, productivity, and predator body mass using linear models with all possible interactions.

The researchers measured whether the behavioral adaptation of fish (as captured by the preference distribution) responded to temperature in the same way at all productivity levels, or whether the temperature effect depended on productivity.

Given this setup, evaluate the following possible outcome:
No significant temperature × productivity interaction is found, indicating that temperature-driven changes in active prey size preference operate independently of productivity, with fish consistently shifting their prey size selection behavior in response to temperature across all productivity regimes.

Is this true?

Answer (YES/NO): NO